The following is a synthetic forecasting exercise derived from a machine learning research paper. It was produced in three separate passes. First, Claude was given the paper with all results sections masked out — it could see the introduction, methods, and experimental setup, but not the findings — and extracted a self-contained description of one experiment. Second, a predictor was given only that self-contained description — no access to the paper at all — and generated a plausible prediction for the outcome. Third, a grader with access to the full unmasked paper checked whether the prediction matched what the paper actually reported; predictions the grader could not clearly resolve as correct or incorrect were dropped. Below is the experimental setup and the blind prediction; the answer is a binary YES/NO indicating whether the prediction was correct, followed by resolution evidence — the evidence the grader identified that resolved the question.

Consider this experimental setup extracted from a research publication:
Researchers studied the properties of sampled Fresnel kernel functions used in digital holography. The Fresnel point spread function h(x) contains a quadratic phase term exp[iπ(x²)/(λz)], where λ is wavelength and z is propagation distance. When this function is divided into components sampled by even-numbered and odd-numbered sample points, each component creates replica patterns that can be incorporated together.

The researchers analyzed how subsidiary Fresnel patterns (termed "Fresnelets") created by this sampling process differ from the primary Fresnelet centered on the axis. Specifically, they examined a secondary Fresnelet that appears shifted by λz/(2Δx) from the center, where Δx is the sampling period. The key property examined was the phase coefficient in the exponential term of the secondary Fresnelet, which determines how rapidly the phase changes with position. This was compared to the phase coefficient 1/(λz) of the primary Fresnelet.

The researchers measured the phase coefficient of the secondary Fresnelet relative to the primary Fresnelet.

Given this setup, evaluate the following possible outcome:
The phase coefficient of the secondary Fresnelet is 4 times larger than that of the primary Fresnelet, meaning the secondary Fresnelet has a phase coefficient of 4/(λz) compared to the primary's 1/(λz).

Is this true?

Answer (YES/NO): NO